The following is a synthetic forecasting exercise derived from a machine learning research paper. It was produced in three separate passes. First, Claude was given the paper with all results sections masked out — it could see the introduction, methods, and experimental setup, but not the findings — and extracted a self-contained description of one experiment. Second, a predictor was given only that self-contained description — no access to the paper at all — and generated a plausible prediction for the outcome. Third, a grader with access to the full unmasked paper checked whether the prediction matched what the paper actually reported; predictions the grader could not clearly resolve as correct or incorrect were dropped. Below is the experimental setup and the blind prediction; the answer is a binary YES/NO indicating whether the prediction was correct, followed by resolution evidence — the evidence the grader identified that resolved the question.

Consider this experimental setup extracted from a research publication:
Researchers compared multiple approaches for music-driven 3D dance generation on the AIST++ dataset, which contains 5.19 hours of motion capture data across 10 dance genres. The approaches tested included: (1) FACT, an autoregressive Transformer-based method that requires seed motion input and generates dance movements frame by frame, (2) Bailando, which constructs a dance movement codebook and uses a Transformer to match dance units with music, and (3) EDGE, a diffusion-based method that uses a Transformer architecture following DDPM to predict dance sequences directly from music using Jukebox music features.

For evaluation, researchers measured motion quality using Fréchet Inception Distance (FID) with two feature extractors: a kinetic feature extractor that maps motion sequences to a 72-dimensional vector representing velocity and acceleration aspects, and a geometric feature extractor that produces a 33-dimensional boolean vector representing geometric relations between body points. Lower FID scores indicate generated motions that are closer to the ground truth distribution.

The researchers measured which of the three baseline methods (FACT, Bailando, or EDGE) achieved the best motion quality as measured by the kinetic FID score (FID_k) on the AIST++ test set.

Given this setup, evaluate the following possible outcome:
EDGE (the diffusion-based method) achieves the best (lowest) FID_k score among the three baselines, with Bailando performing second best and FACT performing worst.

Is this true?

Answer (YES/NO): NO